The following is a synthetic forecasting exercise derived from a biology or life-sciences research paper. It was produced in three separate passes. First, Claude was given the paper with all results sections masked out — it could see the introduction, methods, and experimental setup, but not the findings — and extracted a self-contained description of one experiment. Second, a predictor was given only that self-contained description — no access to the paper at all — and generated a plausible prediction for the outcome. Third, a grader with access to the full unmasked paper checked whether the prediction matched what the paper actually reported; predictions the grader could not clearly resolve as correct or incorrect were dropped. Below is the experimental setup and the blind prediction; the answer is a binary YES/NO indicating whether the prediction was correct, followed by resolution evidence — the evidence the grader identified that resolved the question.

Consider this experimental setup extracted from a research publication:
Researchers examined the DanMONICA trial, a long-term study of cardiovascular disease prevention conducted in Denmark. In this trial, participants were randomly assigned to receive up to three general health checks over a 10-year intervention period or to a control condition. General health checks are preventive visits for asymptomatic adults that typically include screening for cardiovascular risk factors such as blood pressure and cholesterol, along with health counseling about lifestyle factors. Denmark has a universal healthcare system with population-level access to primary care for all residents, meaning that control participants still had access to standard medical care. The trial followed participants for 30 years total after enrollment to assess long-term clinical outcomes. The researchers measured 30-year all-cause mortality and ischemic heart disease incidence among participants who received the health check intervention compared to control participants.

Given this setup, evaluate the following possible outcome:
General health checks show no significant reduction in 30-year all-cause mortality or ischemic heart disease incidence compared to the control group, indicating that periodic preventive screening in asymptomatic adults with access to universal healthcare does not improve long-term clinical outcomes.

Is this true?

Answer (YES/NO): YES